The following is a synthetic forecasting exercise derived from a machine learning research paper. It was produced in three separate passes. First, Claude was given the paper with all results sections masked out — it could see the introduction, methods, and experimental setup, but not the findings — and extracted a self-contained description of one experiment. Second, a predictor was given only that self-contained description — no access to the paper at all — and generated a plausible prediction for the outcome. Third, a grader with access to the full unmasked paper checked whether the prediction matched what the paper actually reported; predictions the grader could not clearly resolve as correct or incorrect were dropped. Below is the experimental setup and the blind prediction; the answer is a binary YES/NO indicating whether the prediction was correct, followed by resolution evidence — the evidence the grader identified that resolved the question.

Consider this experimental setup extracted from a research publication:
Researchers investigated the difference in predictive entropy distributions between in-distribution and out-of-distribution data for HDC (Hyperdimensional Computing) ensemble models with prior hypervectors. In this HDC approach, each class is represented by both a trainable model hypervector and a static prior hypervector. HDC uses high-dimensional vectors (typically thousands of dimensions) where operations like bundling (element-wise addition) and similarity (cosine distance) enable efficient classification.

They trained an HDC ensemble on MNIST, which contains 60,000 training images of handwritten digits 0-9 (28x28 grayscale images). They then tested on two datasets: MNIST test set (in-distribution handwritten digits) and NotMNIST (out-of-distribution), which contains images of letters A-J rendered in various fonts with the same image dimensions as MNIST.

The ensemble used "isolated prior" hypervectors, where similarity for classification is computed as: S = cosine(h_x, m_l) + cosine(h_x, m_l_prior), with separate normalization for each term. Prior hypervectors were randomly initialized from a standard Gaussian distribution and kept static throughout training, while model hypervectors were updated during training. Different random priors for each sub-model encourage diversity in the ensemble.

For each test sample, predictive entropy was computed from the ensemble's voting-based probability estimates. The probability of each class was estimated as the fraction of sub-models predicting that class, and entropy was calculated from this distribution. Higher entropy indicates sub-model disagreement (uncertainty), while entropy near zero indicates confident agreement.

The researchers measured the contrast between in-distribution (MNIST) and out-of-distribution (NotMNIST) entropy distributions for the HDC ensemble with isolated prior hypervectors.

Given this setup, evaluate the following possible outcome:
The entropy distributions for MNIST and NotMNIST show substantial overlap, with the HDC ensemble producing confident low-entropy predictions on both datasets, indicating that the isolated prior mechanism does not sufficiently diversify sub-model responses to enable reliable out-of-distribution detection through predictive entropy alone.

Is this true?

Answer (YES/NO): NO